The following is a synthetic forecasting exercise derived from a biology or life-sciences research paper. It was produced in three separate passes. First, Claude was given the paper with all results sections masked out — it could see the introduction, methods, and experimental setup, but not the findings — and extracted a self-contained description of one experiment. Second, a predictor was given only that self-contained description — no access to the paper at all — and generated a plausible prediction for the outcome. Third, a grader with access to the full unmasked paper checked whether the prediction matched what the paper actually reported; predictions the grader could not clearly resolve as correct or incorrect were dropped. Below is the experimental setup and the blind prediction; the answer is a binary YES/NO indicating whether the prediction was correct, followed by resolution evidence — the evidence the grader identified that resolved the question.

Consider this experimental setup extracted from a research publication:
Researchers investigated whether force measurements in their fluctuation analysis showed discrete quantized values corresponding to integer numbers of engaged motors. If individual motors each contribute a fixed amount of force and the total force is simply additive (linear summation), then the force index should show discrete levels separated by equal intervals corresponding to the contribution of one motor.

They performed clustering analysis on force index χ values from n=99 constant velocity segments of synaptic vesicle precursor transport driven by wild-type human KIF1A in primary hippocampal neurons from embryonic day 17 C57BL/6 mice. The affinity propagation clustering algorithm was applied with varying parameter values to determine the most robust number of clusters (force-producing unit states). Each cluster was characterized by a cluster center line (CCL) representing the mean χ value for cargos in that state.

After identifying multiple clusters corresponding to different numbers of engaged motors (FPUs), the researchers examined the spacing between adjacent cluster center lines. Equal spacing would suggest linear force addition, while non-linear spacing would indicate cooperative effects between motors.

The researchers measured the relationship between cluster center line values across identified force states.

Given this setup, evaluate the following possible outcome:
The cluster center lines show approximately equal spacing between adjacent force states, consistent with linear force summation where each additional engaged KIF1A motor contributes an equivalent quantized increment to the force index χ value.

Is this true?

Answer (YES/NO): NO